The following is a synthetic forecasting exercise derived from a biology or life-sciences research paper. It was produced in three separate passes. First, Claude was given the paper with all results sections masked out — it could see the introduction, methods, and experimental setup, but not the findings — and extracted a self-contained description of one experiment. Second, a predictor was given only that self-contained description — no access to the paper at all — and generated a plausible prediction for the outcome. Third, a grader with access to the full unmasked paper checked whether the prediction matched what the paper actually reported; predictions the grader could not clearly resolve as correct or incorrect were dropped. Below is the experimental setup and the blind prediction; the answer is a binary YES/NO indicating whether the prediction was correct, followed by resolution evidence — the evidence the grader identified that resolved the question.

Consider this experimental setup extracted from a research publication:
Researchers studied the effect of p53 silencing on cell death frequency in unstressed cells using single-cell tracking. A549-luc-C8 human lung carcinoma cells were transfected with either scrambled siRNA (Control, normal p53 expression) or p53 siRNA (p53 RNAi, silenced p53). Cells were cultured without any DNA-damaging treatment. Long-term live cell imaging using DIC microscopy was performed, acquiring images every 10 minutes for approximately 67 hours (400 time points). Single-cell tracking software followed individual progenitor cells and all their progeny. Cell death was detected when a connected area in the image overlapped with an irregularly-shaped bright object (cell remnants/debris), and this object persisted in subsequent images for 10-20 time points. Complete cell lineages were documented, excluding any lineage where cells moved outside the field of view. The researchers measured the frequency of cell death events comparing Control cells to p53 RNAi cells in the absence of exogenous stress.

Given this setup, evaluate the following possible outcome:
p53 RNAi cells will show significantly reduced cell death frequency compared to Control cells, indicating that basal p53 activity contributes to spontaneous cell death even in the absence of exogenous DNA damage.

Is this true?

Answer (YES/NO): NO